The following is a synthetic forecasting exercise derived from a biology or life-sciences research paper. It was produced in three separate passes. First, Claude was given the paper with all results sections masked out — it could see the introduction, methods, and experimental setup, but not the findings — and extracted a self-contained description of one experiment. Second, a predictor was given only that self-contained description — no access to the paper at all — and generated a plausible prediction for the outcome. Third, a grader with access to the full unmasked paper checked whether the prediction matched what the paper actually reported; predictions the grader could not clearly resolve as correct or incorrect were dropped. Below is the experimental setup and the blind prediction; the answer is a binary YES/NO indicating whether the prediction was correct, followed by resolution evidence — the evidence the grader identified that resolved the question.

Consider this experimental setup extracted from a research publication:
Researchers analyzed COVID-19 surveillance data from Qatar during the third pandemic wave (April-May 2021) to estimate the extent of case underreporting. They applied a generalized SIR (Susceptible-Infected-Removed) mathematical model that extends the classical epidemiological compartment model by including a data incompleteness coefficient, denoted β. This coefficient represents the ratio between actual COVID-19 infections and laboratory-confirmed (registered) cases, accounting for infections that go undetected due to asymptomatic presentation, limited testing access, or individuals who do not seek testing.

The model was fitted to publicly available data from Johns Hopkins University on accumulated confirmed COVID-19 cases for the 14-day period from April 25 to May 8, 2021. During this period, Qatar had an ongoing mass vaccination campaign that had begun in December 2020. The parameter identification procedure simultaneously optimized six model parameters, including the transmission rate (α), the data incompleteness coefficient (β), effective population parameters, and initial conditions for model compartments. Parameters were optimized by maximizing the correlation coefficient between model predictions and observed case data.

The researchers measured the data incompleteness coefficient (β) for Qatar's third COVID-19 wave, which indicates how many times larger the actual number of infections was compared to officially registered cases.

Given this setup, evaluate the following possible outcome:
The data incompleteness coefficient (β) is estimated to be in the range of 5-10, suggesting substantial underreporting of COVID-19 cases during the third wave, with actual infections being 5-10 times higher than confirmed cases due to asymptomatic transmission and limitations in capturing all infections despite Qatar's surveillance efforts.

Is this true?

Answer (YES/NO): YES